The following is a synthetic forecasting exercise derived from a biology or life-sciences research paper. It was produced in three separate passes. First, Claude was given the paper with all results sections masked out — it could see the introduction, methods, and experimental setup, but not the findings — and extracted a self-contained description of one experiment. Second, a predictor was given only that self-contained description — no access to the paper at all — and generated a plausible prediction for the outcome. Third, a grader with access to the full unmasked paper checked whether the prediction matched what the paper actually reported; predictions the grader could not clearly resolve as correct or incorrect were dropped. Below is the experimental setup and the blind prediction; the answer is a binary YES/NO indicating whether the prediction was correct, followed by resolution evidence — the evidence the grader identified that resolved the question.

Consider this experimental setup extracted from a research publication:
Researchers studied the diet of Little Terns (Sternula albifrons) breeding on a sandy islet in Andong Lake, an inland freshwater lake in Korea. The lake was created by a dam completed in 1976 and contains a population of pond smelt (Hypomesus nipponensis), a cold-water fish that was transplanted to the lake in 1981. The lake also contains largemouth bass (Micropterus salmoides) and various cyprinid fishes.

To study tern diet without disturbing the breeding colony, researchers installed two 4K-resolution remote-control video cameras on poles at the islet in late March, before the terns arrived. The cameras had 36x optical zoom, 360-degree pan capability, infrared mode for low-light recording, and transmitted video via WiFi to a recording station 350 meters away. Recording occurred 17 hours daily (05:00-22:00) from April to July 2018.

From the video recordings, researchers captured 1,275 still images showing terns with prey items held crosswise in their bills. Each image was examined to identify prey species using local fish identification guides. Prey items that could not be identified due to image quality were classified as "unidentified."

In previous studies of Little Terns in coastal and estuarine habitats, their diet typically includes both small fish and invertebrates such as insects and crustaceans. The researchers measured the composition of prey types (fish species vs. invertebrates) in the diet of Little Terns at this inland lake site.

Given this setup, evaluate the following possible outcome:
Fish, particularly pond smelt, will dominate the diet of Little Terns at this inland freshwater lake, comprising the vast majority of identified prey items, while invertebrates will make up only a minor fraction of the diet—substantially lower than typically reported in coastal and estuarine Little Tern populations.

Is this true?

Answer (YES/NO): NO